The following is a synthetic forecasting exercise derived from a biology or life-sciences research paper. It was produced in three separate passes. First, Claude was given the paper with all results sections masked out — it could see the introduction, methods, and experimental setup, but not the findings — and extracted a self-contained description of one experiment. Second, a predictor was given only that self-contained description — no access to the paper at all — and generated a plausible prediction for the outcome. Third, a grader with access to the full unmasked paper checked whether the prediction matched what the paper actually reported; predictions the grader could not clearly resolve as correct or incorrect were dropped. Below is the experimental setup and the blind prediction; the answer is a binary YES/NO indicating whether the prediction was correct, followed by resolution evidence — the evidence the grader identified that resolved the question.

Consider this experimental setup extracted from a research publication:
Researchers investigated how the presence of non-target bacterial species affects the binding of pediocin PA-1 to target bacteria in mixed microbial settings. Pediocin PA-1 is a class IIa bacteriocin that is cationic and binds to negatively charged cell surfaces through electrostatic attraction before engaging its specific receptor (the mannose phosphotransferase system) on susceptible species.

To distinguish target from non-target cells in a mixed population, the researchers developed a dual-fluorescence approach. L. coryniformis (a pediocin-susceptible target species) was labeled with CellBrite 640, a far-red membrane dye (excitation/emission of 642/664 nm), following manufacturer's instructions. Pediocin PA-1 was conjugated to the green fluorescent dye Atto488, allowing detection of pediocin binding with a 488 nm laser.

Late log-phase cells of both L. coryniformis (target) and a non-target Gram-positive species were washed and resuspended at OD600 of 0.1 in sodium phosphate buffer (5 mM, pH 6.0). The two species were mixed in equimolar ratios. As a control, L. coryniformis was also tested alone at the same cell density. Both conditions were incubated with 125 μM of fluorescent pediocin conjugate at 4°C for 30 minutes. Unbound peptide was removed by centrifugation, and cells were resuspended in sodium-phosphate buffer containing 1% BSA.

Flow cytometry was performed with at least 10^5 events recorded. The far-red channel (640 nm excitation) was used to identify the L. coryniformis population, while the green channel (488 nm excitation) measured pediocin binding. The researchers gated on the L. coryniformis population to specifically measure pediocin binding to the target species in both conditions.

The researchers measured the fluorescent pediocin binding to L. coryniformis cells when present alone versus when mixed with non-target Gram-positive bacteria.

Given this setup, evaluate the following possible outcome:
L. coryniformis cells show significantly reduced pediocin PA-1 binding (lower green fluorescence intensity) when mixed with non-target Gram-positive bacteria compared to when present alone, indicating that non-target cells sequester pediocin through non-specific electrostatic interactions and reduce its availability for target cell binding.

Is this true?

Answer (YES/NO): YES